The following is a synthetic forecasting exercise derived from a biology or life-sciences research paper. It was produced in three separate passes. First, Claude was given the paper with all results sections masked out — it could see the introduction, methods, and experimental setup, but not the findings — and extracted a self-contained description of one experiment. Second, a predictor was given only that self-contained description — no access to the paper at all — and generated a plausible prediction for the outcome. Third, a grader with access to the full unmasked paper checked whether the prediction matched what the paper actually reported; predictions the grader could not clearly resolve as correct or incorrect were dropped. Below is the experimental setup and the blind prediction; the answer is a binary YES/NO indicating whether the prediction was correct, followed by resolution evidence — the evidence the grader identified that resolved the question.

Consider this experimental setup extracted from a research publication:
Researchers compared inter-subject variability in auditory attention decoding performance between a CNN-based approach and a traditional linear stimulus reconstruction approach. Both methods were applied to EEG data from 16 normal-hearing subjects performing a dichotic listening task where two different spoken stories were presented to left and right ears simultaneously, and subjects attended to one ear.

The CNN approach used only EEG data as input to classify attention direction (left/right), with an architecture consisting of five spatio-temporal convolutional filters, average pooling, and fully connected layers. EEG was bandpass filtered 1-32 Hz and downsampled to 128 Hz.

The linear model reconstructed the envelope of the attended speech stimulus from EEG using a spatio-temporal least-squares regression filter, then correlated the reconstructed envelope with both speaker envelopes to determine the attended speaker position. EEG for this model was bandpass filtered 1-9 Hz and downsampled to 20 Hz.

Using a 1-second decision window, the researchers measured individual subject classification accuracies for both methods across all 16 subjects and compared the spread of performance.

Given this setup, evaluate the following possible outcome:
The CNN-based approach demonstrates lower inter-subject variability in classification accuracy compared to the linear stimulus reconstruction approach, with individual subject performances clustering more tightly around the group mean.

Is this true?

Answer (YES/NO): NO